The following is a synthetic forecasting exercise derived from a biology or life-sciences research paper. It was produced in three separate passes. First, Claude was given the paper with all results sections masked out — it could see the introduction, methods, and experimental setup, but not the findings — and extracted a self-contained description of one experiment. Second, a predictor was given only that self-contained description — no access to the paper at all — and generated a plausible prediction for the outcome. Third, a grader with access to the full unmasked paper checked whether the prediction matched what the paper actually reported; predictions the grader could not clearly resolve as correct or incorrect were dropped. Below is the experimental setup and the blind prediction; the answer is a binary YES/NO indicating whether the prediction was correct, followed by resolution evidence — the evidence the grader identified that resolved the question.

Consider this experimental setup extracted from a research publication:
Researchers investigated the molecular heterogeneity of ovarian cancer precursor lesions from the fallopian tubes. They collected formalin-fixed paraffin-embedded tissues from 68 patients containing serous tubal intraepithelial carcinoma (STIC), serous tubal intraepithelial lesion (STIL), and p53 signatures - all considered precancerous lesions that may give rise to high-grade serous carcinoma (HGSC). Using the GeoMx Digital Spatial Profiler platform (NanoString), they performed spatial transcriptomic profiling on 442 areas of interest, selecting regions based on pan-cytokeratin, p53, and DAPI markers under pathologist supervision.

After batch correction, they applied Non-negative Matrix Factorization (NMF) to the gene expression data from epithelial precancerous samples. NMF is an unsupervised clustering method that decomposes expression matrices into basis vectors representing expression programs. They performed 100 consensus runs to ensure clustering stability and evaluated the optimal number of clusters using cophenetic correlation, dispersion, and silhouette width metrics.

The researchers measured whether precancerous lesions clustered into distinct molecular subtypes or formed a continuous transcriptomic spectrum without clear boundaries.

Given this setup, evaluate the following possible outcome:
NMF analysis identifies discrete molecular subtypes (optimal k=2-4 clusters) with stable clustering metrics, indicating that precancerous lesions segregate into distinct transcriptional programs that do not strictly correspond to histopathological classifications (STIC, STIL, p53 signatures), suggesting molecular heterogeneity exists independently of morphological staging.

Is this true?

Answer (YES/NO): YES